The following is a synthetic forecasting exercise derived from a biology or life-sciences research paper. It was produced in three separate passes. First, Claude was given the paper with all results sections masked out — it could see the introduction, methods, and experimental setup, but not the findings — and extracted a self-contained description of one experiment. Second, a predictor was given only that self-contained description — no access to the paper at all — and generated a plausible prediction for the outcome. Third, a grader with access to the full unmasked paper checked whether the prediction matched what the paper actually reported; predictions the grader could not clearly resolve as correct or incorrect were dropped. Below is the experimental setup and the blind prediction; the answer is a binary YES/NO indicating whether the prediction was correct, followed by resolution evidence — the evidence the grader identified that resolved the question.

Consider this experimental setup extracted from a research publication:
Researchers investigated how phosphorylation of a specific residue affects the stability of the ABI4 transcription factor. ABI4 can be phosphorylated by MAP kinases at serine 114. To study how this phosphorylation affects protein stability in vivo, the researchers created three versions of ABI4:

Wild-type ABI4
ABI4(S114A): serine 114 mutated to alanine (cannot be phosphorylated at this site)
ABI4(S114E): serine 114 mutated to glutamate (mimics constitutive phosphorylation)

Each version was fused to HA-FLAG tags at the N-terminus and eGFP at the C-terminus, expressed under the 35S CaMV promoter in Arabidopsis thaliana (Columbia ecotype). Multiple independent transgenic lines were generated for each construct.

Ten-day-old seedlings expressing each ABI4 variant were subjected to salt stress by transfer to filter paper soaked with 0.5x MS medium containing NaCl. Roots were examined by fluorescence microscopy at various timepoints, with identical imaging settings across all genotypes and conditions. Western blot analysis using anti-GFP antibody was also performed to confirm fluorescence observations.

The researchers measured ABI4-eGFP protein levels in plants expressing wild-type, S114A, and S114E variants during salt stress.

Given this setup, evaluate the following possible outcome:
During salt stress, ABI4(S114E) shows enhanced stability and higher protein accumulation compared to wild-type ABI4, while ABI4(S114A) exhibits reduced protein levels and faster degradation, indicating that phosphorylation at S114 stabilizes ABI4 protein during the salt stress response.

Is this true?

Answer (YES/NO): NO